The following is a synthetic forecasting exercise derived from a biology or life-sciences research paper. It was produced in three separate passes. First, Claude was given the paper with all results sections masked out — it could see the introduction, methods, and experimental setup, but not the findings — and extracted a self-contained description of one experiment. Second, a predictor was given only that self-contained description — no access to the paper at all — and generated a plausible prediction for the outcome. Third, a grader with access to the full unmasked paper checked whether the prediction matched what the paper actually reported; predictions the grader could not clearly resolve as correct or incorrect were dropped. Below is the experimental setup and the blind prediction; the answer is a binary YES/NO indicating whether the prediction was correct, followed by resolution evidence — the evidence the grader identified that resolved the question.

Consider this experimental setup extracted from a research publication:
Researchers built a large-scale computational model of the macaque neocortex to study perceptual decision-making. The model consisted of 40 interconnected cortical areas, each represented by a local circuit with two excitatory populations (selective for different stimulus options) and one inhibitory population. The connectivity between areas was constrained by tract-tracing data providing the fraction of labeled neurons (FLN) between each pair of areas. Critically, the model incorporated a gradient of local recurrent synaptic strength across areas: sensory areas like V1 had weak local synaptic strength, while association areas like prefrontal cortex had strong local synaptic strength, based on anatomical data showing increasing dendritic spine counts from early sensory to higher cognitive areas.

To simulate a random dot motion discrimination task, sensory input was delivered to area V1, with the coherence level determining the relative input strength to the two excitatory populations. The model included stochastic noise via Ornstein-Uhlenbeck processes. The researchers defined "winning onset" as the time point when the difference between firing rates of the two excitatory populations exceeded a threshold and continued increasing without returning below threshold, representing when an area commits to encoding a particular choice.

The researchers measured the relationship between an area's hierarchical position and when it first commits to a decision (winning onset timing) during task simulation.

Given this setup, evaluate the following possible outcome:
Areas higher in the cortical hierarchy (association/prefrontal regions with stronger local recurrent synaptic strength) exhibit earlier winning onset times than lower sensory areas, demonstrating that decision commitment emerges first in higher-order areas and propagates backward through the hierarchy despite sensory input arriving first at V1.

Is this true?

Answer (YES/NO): NO